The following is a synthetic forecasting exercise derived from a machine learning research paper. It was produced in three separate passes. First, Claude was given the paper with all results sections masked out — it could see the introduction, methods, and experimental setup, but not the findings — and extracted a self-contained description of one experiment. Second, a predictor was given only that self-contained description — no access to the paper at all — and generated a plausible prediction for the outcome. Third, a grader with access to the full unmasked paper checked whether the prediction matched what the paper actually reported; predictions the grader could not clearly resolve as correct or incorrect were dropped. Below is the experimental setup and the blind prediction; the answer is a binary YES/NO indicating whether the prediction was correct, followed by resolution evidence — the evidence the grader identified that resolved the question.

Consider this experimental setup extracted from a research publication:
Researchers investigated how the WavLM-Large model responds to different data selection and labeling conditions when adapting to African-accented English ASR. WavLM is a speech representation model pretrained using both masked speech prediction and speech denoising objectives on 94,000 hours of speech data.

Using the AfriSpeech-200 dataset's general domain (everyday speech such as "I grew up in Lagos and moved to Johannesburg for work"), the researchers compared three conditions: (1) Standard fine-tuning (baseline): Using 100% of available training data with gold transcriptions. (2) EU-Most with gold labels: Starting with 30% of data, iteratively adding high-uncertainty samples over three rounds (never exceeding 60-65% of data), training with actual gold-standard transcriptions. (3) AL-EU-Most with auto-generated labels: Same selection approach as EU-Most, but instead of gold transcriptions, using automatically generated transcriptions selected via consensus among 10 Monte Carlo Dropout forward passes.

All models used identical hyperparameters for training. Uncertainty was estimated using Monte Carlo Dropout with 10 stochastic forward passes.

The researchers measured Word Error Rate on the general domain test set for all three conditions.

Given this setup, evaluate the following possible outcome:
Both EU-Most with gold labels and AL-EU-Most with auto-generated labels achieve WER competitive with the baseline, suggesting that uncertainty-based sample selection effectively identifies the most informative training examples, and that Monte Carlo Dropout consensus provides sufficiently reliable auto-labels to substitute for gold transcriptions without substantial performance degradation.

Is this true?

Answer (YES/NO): NO